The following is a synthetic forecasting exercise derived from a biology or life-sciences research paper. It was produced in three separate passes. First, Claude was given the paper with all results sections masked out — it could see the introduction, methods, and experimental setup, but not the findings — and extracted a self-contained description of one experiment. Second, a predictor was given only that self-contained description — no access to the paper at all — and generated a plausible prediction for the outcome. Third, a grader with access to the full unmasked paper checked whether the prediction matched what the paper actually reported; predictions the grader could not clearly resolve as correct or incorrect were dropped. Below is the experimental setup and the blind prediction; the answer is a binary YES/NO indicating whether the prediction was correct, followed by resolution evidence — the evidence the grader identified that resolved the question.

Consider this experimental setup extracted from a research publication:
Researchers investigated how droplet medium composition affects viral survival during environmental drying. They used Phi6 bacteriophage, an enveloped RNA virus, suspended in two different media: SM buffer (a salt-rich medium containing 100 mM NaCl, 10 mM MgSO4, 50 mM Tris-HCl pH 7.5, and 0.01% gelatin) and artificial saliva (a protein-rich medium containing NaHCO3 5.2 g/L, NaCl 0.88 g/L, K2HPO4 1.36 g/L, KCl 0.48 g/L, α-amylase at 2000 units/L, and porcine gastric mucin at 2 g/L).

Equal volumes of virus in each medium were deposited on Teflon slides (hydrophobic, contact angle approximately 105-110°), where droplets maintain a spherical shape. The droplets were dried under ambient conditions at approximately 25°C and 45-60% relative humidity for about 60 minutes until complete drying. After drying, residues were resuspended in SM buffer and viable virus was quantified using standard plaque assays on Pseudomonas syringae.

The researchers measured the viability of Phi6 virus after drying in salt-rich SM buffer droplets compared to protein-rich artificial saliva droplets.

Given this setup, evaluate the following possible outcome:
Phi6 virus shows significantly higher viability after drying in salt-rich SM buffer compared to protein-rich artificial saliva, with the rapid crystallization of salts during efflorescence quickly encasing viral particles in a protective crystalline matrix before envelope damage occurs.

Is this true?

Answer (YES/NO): NO